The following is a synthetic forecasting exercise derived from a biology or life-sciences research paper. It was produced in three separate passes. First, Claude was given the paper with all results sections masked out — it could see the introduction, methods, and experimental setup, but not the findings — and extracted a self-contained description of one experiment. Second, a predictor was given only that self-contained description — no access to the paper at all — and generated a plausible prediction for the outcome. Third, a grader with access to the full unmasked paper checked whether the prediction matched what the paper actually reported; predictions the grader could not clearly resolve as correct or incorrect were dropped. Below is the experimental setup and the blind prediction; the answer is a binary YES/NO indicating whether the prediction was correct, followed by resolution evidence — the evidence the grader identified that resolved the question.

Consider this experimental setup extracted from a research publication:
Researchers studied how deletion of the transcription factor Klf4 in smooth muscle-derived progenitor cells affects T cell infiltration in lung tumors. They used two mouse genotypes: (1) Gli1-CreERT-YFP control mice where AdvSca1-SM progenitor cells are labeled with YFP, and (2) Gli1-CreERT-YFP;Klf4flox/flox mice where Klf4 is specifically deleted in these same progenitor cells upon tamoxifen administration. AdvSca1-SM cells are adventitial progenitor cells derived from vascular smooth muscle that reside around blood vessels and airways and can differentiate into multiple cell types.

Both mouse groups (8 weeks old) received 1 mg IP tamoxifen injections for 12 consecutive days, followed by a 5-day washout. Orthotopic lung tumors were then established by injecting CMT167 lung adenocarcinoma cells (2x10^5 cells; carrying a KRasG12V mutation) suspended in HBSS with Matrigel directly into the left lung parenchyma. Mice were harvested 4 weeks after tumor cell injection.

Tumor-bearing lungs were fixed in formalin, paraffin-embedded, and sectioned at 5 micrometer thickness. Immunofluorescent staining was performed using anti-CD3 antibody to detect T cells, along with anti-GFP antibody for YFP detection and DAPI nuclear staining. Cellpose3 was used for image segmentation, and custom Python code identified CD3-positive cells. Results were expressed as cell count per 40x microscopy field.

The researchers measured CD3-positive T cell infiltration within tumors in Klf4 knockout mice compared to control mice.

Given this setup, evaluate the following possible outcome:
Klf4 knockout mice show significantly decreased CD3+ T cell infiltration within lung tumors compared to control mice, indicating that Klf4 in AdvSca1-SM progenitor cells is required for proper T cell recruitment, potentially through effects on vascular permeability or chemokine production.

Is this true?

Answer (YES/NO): NO